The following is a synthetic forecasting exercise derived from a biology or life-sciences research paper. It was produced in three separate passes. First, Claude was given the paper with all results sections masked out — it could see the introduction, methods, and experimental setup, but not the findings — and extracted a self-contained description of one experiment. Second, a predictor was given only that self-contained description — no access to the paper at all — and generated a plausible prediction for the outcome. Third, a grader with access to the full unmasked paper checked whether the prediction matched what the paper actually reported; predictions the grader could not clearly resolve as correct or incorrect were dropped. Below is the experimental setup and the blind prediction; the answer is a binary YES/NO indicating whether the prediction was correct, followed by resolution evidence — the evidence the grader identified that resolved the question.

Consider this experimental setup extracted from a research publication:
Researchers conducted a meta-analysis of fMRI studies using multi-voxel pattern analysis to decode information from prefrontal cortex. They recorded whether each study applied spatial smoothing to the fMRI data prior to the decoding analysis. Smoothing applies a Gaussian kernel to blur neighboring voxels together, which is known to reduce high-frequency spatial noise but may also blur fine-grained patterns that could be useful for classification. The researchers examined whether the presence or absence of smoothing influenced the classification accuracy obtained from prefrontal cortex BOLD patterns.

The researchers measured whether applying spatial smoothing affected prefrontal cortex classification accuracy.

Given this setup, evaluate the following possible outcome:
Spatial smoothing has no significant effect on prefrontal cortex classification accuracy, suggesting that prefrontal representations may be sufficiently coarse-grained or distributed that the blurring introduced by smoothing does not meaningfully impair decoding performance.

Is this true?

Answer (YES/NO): YES